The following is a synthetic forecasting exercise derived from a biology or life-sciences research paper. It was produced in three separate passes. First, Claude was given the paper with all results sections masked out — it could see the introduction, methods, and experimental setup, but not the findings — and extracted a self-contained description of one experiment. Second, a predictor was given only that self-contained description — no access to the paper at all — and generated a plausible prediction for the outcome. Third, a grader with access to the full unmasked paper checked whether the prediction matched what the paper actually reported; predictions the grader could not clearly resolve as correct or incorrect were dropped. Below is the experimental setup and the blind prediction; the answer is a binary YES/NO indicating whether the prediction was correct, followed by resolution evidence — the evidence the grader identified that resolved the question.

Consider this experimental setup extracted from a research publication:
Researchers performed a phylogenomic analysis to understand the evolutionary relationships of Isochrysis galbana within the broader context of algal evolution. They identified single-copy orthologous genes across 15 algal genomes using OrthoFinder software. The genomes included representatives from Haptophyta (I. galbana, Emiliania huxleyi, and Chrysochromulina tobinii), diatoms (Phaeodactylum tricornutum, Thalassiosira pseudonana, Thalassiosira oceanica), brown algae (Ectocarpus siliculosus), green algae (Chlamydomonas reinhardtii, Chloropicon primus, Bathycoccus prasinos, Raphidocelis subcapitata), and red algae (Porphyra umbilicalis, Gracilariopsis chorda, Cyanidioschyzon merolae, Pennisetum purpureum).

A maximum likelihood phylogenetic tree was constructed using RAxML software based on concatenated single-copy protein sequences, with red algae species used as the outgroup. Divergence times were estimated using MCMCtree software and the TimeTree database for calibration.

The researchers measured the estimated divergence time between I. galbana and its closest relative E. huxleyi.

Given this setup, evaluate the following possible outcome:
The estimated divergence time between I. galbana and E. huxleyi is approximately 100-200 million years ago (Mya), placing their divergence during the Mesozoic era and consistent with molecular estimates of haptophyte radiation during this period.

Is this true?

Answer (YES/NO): YES